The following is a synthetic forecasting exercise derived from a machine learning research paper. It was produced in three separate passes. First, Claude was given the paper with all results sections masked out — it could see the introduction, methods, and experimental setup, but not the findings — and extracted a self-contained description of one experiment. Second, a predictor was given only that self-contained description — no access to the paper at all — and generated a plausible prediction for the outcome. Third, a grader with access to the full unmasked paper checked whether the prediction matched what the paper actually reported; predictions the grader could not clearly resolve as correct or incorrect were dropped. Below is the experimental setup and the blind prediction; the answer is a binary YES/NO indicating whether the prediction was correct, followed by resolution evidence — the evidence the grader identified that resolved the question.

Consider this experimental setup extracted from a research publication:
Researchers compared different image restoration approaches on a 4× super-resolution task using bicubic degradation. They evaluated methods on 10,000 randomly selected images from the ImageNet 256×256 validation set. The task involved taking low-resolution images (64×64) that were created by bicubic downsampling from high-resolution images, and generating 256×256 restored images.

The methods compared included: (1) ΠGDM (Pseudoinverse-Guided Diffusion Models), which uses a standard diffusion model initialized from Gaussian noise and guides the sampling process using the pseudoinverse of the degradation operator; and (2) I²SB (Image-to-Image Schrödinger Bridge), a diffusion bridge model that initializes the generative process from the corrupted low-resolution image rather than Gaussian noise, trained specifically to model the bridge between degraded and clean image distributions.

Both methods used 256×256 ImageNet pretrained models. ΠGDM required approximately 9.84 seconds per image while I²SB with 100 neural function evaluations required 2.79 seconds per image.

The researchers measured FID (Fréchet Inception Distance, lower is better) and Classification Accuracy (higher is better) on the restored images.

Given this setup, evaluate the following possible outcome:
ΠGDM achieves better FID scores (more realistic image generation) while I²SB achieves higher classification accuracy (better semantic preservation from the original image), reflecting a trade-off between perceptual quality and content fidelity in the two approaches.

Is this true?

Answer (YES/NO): NO